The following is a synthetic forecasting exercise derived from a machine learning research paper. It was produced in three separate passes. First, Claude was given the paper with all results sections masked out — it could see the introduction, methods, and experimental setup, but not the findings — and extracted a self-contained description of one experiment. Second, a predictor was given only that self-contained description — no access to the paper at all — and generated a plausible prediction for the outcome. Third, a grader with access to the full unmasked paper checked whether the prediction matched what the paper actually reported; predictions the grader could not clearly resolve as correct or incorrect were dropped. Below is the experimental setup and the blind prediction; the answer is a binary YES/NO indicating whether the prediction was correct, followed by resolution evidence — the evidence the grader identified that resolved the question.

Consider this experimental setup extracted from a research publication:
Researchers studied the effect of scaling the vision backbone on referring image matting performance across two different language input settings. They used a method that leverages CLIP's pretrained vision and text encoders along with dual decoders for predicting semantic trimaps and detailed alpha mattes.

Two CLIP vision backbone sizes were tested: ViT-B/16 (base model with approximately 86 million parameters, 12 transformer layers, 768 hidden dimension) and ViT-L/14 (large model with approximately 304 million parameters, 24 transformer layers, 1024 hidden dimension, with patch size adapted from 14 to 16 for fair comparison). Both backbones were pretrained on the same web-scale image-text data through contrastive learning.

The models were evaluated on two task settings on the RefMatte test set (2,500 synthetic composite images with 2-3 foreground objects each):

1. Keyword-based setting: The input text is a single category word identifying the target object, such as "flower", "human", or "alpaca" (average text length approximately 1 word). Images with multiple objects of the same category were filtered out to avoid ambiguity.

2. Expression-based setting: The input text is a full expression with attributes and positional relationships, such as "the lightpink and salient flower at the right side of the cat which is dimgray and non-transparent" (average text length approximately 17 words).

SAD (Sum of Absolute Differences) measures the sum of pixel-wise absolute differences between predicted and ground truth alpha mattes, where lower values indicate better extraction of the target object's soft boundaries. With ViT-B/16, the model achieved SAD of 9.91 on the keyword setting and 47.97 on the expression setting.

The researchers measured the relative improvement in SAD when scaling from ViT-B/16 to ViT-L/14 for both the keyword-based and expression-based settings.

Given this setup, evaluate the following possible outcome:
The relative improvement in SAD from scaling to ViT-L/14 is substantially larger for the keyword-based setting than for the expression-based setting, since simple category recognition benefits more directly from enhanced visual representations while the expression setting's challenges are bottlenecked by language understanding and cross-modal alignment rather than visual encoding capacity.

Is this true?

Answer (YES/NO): NO